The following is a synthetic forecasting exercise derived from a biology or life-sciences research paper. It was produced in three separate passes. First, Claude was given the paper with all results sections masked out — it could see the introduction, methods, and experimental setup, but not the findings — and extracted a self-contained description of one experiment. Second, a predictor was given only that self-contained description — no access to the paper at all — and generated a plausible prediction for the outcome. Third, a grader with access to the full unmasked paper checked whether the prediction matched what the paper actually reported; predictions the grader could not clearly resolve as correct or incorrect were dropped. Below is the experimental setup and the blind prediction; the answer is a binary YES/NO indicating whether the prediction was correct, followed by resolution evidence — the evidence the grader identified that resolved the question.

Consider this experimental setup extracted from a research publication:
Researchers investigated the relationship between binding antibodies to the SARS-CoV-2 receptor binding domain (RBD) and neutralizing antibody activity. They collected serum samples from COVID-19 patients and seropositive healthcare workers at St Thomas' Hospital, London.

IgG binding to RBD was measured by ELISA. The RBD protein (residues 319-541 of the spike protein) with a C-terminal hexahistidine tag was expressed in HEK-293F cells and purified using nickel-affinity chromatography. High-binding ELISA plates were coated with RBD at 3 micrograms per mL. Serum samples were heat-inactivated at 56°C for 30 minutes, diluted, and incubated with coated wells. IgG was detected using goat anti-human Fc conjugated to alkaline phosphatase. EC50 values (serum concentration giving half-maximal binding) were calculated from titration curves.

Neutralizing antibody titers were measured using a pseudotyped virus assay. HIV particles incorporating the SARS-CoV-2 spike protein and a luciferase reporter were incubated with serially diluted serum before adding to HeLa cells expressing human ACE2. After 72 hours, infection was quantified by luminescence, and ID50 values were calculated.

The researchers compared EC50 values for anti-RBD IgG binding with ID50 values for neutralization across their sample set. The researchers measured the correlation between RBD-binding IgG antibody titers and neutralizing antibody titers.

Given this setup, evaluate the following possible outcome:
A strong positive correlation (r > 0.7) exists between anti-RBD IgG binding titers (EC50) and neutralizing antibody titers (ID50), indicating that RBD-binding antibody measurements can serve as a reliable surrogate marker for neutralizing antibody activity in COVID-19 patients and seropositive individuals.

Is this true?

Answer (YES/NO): YES